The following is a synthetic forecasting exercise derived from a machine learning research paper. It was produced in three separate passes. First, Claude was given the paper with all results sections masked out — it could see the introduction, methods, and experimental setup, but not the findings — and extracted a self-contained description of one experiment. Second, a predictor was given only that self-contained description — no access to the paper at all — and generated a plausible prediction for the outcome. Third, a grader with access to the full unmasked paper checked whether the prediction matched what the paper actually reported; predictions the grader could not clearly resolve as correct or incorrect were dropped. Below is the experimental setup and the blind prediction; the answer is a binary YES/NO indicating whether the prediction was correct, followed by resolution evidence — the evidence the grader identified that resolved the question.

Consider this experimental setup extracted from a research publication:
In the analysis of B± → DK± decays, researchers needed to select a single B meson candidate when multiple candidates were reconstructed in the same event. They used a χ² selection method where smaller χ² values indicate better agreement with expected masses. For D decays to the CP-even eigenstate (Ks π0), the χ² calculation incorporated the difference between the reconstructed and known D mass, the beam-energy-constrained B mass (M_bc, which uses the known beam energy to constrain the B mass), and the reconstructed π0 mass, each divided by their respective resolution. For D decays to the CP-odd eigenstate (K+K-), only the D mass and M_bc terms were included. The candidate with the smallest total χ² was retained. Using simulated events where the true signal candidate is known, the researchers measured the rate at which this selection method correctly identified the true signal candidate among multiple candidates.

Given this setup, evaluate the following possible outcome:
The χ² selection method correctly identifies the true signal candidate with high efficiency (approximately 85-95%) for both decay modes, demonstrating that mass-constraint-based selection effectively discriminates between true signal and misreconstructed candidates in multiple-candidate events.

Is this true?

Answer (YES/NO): NO